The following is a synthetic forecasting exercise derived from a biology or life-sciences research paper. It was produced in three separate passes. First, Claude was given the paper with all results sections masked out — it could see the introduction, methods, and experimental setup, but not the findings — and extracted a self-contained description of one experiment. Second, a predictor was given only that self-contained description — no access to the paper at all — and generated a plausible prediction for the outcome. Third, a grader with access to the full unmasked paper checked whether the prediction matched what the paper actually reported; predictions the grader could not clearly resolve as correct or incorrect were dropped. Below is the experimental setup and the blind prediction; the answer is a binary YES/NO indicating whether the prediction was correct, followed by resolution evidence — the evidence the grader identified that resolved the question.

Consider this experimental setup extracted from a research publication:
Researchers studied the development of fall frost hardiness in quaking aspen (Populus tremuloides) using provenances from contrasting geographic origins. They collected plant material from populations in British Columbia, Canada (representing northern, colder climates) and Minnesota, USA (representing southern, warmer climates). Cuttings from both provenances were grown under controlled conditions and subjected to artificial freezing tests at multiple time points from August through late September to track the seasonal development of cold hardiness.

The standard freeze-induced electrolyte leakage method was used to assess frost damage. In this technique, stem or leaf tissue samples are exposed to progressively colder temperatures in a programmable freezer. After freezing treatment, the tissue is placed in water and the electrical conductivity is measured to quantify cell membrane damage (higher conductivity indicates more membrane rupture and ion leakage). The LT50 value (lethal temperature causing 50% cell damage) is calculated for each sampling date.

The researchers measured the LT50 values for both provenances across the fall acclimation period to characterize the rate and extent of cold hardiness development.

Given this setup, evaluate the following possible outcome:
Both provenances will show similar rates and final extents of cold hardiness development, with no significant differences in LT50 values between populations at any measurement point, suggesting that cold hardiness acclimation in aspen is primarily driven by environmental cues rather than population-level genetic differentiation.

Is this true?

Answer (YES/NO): NO